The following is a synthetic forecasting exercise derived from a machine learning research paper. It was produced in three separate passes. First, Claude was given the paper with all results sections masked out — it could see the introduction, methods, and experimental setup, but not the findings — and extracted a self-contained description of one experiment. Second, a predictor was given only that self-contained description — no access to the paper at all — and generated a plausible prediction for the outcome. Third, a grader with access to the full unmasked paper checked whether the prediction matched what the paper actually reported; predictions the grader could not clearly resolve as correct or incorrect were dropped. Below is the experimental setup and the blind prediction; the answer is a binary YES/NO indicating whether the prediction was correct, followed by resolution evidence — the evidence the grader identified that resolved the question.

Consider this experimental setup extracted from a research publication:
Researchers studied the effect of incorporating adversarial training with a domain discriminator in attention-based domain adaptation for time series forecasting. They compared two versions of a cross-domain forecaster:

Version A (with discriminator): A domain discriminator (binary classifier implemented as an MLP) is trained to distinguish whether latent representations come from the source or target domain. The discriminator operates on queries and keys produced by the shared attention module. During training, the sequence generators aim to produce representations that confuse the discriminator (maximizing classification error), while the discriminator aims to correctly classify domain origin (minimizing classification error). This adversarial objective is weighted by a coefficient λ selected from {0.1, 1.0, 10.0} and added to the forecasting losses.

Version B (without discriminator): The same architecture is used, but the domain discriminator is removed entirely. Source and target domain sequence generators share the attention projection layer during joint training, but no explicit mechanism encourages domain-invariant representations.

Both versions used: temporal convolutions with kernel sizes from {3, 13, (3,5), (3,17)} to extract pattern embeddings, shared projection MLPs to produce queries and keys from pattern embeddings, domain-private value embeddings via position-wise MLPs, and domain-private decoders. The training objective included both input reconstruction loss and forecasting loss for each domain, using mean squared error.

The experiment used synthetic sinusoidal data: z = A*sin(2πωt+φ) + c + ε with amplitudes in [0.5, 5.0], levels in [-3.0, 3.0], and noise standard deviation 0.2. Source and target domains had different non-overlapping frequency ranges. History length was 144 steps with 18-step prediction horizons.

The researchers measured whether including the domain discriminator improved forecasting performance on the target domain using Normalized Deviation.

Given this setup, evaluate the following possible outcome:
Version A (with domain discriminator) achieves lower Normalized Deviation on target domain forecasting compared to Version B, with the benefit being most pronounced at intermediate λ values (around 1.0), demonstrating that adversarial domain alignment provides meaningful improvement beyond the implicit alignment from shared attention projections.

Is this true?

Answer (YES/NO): NO